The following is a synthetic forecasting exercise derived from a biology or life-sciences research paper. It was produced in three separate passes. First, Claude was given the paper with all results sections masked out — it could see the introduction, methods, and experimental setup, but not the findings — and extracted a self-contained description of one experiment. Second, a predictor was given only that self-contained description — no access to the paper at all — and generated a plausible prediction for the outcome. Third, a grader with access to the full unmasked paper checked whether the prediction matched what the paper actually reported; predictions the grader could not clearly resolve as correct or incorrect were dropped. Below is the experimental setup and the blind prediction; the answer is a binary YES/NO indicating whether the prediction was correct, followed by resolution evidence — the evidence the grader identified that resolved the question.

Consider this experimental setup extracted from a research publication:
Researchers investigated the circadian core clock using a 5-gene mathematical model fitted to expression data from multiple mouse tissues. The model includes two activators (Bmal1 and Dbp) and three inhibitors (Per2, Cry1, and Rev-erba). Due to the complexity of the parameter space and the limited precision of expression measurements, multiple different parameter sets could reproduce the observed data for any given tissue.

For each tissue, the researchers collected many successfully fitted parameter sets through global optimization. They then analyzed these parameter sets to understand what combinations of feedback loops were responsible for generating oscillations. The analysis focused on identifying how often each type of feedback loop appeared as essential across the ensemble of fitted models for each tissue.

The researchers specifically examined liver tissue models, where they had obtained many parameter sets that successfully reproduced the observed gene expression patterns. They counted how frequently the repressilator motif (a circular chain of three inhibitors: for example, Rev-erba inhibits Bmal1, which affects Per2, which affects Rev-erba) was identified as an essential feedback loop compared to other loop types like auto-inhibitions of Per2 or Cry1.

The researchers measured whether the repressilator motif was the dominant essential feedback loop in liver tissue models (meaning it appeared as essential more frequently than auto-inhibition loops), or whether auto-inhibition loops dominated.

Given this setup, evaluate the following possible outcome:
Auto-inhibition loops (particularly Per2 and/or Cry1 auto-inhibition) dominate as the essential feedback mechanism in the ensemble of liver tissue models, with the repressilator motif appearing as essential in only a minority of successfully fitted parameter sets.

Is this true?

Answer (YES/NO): NO